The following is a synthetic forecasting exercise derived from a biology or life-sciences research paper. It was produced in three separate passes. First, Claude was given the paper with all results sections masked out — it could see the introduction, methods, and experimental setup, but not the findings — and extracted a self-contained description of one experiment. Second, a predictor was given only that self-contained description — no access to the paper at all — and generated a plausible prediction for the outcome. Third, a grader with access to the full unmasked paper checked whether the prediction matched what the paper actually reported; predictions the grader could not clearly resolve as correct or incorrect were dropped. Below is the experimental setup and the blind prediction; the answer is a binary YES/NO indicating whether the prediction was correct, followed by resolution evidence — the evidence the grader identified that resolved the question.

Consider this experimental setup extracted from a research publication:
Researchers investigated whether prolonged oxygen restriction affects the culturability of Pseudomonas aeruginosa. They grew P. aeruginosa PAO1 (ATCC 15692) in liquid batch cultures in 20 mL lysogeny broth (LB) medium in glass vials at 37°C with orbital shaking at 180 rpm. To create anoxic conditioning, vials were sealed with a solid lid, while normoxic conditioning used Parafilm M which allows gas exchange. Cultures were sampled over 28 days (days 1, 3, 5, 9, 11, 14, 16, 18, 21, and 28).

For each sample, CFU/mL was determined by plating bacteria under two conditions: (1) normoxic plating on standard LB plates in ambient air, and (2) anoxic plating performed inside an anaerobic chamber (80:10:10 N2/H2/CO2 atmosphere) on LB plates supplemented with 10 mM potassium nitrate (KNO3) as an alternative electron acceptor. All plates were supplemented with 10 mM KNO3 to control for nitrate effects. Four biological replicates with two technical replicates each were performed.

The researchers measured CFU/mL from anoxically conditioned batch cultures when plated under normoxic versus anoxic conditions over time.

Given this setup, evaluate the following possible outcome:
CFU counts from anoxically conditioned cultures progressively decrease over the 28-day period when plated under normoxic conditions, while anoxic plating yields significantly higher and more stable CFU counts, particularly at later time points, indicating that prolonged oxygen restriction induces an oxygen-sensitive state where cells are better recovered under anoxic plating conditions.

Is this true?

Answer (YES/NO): YES